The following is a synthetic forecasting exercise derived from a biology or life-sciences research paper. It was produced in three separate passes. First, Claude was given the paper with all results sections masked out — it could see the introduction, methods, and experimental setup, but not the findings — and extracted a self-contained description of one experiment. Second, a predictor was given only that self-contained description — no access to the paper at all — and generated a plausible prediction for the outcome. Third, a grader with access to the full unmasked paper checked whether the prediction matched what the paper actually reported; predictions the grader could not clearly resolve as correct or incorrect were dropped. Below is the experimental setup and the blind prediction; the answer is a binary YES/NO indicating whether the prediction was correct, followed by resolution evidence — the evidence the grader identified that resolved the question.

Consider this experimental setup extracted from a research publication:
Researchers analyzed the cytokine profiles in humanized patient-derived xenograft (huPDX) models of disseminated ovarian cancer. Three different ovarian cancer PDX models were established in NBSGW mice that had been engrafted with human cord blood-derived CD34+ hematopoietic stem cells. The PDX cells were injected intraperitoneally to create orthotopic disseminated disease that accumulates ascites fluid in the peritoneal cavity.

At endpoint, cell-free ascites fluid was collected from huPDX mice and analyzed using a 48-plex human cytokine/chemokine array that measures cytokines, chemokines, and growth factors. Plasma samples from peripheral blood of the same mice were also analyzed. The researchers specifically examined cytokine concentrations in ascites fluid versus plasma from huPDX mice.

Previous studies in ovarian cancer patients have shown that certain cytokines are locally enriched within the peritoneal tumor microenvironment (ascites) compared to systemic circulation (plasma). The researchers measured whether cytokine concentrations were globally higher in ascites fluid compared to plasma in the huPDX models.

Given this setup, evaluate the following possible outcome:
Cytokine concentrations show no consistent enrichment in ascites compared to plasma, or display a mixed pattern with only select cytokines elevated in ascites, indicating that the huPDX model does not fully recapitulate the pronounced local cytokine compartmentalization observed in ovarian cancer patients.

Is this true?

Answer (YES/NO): NO